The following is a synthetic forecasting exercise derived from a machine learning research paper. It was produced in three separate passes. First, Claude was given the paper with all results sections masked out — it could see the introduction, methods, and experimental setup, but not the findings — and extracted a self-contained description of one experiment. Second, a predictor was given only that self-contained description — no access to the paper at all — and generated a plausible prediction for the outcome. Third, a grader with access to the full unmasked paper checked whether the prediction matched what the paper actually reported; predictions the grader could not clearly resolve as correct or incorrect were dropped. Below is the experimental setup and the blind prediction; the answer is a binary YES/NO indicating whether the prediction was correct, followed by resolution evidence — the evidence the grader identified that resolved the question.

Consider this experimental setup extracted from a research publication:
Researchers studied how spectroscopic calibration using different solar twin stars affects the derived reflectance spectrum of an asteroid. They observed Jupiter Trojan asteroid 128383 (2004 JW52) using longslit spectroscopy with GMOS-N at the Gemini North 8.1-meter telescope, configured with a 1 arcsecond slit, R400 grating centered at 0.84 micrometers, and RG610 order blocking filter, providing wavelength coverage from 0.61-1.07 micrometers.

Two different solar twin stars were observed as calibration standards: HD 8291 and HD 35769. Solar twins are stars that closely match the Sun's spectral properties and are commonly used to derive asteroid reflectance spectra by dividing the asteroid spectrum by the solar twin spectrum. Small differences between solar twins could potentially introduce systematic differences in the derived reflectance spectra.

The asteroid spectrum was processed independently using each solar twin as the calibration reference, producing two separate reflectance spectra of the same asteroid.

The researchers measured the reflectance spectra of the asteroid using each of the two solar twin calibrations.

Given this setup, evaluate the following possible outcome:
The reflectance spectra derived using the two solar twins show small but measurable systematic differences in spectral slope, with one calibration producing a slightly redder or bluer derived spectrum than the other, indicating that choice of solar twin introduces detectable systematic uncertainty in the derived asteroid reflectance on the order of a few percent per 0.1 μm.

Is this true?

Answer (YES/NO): NO